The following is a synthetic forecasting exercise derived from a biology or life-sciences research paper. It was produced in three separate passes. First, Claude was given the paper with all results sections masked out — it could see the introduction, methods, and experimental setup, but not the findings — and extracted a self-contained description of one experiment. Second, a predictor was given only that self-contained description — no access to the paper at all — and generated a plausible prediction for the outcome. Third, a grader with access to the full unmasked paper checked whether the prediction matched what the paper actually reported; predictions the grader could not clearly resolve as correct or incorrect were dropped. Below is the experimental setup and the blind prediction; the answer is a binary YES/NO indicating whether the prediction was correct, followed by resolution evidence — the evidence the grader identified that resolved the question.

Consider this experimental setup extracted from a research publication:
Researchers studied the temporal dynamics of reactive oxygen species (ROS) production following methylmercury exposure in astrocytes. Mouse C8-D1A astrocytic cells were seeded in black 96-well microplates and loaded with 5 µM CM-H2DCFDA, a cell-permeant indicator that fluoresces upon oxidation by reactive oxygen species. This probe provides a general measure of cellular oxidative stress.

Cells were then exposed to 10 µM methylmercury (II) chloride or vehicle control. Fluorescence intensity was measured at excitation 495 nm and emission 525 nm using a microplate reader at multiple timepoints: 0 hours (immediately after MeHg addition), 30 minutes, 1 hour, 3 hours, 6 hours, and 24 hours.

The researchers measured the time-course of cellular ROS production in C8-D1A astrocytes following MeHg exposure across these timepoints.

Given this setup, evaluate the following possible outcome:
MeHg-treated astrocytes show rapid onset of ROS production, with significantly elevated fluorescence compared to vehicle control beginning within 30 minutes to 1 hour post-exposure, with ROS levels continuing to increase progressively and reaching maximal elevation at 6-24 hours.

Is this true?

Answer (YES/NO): NO